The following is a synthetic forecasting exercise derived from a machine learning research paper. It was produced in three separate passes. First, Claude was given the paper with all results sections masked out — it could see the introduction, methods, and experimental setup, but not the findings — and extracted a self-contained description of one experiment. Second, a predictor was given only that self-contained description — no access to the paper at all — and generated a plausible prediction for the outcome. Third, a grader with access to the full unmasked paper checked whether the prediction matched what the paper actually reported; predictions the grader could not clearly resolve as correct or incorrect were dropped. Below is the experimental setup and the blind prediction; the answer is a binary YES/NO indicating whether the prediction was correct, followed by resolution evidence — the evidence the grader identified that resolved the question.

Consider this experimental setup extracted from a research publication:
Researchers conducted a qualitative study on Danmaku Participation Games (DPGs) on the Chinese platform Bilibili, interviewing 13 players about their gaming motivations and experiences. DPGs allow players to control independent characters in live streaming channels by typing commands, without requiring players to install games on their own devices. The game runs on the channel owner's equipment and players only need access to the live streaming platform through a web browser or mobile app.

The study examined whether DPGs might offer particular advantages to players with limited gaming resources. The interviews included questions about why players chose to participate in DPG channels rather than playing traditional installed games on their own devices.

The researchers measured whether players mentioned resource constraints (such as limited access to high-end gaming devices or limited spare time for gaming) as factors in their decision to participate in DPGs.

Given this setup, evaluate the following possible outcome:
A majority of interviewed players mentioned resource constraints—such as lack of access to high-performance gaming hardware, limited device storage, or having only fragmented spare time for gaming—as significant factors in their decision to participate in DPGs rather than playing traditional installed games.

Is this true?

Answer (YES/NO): NO